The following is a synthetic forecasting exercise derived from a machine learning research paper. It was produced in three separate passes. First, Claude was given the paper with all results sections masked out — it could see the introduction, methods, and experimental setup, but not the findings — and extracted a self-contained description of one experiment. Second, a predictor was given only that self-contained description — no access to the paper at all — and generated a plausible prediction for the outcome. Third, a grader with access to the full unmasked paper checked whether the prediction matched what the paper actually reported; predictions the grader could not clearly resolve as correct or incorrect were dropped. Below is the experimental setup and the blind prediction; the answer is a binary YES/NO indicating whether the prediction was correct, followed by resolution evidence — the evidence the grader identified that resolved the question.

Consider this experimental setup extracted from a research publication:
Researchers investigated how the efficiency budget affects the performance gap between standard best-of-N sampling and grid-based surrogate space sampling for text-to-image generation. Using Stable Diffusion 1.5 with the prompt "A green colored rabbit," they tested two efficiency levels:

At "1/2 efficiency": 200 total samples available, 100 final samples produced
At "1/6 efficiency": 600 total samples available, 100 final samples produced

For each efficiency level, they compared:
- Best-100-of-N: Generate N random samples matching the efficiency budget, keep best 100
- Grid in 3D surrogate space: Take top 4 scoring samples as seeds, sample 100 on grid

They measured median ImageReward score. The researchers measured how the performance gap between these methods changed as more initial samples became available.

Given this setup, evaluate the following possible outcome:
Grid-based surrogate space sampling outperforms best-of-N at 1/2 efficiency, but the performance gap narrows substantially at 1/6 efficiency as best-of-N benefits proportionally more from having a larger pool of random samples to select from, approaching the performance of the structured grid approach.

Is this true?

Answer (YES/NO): YES